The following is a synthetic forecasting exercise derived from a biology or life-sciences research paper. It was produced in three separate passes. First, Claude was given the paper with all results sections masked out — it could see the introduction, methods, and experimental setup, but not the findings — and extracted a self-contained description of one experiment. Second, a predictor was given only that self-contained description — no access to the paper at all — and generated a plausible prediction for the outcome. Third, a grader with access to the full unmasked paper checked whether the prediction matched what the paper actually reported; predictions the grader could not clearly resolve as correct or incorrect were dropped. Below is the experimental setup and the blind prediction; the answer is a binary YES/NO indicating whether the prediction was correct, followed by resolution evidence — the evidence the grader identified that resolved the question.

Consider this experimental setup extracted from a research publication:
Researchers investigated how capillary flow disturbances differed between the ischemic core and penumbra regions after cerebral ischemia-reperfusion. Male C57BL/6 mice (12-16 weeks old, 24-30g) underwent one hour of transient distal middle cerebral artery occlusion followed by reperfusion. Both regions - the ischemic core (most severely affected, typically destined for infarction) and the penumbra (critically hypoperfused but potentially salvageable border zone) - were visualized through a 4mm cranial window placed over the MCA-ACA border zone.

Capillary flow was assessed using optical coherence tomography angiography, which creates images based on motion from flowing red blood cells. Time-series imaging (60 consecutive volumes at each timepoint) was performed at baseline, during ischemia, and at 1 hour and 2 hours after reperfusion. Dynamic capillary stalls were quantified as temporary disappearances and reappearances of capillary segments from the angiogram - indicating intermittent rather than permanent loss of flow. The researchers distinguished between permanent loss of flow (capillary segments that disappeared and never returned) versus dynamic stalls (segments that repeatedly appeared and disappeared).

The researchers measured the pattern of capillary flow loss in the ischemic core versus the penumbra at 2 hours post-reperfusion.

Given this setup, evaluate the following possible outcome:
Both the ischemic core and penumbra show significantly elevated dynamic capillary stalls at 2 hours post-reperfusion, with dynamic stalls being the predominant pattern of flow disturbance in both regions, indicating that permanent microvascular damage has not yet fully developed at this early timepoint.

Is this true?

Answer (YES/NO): NO